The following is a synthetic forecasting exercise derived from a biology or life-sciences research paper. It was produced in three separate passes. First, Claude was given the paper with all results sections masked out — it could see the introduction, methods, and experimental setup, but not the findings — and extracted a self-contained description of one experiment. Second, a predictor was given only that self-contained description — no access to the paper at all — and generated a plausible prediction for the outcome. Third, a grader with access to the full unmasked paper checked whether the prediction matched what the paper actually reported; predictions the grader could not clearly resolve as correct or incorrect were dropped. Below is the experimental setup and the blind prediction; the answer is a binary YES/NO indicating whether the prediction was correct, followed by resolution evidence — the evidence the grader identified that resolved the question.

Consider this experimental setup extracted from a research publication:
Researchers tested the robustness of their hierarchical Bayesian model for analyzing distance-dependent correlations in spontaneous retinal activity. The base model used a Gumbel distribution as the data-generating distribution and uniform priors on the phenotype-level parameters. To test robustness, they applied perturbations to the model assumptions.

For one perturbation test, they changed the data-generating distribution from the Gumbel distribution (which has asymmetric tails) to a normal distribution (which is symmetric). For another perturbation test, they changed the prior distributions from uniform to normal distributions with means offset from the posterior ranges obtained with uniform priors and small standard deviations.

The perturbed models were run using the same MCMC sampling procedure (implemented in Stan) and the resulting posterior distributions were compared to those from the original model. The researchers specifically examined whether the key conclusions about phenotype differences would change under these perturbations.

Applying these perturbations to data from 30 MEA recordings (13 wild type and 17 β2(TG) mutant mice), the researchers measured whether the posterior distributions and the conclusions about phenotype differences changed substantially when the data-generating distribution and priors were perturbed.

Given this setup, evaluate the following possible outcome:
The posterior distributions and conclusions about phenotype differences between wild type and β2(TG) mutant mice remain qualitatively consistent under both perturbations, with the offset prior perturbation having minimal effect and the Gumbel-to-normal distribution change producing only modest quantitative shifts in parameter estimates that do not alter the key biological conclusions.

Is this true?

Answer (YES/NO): YES